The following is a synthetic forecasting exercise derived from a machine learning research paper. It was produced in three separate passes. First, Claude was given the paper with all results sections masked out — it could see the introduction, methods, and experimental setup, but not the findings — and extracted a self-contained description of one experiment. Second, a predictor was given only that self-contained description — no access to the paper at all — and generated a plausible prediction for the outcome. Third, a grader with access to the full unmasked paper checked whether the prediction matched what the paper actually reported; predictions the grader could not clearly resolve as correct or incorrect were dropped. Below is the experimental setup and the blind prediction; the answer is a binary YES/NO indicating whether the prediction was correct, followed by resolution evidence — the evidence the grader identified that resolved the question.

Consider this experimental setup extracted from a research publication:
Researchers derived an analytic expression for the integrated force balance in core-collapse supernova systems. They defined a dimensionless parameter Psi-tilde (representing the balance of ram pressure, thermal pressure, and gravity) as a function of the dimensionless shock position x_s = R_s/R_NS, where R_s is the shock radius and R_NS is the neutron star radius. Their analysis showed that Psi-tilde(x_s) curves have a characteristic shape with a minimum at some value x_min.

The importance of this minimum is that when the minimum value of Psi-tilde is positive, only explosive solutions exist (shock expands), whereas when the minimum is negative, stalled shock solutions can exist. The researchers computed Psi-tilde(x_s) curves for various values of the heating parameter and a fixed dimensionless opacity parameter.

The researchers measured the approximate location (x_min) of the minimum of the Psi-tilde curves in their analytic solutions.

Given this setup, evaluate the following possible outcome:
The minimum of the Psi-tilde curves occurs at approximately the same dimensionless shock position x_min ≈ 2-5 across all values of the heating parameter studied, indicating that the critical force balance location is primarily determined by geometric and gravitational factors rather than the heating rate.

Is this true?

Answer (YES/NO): NO